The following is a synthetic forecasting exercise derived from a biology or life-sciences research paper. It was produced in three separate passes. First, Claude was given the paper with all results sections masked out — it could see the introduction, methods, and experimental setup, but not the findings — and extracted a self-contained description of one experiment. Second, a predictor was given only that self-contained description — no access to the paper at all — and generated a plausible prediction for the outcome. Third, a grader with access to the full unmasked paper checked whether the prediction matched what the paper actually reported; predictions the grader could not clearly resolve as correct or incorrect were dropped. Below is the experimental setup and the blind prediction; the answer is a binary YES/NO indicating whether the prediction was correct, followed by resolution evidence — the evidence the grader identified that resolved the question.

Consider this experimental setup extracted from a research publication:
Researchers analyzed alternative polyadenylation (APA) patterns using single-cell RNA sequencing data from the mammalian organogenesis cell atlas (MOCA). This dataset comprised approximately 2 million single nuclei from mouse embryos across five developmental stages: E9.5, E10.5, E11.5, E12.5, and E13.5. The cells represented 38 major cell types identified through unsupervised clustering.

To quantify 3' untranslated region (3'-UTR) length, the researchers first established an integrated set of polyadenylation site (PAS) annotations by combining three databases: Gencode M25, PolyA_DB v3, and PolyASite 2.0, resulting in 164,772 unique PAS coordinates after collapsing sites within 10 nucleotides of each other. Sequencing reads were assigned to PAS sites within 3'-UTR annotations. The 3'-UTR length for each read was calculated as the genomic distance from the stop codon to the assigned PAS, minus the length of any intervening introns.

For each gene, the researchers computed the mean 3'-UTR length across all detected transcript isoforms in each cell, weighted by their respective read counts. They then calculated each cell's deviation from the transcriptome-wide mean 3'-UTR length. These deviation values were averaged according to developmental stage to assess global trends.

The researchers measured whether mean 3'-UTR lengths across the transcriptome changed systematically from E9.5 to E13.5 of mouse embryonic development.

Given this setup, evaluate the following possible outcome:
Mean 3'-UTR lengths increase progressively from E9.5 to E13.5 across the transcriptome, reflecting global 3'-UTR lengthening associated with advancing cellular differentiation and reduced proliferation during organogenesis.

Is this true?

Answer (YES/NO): YES